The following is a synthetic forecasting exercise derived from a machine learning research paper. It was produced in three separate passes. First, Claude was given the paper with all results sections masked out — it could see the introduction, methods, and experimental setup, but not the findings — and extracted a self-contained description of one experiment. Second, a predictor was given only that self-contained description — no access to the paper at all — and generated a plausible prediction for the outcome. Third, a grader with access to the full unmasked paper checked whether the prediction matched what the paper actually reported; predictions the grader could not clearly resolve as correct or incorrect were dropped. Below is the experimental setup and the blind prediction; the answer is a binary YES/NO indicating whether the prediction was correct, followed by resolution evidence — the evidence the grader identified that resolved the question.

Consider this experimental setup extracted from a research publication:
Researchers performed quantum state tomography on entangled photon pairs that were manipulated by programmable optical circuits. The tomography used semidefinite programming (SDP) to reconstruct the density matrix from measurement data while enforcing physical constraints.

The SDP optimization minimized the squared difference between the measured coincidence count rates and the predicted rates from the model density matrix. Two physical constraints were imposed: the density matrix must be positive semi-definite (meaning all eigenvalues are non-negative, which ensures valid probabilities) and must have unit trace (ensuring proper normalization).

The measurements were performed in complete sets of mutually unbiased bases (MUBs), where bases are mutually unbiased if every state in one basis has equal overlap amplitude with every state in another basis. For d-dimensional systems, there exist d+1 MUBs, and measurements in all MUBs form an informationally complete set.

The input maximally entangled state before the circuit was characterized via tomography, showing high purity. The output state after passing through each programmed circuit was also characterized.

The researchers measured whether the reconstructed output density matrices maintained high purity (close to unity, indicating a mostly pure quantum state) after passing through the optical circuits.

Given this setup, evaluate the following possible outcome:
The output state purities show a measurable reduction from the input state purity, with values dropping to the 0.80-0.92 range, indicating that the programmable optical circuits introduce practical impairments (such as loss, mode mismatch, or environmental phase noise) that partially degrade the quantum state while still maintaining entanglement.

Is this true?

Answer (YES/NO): NO